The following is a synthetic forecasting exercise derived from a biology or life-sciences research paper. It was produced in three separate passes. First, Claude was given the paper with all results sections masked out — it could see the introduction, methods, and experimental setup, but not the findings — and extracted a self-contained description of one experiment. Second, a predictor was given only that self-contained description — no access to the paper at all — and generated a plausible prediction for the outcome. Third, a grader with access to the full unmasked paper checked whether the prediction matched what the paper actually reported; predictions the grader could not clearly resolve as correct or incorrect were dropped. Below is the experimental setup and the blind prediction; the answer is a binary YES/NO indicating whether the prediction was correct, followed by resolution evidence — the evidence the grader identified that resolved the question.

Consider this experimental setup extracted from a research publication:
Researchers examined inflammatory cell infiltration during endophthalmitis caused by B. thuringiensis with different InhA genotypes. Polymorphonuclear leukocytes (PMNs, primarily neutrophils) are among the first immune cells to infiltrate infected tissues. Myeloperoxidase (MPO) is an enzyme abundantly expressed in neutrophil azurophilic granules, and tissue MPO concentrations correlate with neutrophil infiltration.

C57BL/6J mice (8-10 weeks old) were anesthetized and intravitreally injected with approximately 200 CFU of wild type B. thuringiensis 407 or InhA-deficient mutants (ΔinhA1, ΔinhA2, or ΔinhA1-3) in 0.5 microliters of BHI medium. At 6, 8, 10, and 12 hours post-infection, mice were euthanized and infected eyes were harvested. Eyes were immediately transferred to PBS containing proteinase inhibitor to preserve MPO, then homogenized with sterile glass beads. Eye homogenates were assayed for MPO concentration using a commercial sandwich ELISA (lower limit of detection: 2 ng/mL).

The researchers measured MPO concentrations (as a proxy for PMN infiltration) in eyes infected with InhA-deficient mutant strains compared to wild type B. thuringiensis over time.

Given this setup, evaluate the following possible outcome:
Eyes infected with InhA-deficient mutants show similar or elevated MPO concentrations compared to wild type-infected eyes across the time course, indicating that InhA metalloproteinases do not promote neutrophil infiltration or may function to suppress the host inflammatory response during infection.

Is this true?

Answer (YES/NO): NO